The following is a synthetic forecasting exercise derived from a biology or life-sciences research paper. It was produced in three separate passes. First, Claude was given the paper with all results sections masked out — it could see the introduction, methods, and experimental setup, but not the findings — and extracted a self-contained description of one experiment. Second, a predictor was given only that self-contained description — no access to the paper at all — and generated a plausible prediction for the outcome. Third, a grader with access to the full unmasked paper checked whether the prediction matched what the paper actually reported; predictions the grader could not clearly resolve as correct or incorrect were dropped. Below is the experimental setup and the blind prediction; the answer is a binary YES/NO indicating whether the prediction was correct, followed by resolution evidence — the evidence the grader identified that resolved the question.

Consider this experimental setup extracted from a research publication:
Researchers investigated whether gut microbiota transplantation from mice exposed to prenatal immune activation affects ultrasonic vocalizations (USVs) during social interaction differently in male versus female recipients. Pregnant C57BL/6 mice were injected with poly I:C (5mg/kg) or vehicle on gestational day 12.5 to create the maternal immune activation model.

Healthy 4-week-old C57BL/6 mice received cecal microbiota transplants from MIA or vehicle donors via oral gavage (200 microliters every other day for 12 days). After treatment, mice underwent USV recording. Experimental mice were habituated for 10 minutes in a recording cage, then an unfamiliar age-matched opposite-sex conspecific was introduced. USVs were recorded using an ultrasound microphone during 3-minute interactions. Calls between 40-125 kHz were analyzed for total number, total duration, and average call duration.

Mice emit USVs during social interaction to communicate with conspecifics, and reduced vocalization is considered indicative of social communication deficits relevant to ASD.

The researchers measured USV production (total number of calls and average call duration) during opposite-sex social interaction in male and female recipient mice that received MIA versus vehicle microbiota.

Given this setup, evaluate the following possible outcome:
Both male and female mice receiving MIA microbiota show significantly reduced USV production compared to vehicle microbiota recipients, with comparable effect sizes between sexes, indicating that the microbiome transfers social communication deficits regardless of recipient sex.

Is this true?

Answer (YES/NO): NO